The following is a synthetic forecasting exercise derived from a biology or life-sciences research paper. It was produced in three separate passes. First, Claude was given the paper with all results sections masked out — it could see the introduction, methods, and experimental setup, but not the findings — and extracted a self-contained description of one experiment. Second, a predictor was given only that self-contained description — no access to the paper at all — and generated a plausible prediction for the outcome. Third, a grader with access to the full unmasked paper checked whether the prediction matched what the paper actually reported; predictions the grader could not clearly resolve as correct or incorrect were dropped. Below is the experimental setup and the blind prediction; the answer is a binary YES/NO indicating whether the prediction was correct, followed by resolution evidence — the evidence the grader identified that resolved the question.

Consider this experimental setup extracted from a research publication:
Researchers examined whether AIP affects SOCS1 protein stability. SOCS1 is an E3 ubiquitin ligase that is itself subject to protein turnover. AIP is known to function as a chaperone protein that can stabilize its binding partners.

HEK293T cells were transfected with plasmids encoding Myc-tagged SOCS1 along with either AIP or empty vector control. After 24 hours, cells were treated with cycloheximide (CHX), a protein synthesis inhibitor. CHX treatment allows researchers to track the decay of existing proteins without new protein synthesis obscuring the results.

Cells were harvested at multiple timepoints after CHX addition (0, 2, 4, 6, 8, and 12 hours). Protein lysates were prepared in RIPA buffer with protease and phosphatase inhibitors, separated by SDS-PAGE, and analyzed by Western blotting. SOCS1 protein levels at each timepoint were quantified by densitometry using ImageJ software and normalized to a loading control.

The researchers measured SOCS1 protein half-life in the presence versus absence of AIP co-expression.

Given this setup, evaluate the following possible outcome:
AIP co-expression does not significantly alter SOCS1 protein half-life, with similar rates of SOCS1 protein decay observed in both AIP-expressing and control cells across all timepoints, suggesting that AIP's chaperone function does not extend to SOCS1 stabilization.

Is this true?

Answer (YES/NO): NO